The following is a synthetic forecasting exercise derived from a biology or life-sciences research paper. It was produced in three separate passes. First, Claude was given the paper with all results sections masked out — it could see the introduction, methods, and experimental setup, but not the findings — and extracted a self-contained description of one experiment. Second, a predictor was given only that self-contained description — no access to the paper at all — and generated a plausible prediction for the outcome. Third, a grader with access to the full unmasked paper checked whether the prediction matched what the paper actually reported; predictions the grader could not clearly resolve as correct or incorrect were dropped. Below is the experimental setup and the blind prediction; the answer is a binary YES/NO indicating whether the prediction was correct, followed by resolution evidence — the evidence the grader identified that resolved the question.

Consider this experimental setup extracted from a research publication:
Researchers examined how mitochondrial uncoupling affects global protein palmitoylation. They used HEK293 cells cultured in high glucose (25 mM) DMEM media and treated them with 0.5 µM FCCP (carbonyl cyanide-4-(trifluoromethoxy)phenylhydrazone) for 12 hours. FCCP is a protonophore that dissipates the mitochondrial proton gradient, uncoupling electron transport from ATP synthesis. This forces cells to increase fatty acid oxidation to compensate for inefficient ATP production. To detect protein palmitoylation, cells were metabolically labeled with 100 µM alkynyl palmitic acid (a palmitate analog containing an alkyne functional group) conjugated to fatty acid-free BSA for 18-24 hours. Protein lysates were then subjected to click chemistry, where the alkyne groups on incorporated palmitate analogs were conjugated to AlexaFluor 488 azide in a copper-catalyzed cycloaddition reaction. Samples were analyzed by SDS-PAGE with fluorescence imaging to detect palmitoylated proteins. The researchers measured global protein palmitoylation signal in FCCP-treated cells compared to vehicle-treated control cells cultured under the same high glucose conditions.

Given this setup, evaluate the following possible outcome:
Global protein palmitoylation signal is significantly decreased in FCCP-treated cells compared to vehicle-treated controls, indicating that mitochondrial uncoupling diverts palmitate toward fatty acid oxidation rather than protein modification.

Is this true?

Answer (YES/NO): NO